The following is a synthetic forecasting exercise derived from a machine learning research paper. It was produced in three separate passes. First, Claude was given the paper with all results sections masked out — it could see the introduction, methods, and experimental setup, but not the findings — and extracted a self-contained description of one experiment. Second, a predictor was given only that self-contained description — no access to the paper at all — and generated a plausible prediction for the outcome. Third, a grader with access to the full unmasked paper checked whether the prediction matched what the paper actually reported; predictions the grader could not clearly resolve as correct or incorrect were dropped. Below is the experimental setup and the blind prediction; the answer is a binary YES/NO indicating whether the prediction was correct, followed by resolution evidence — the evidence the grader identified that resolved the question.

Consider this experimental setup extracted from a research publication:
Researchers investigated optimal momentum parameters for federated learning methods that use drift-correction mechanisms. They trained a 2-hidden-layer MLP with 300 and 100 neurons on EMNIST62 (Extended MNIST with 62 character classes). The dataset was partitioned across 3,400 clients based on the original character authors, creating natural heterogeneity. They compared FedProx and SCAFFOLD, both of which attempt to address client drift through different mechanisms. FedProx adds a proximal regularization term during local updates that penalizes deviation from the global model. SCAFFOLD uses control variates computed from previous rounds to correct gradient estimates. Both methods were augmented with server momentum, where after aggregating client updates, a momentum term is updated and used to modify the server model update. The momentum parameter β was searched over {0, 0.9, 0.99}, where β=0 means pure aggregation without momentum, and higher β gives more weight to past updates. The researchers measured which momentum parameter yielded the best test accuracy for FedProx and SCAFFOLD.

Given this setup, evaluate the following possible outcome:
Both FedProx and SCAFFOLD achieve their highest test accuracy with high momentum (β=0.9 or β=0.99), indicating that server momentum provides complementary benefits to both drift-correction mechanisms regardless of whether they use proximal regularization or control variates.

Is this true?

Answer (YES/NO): NO